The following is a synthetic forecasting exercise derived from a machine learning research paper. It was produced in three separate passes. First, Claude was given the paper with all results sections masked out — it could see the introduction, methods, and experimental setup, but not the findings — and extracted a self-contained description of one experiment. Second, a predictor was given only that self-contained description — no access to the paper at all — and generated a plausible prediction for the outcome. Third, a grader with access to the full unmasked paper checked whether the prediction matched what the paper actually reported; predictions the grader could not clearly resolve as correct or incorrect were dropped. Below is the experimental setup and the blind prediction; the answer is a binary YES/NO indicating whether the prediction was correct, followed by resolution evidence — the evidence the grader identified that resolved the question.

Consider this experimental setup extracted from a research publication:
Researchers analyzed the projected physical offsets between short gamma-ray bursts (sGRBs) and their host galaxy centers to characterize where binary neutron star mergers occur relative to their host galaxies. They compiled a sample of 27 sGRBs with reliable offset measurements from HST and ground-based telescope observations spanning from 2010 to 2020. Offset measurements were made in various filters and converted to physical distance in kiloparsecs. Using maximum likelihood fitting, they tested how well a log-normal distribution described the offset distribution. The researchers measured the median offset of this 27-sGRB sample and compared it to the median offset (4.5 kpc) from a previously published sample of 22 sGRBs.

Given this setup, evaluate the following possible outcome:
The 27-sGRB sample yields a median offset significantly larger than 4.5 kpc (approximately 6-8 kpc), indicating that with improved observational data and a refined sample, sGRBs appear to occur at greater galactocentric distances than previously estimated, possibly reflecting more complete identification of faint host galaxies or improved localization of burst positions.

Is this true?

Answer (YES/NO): NO